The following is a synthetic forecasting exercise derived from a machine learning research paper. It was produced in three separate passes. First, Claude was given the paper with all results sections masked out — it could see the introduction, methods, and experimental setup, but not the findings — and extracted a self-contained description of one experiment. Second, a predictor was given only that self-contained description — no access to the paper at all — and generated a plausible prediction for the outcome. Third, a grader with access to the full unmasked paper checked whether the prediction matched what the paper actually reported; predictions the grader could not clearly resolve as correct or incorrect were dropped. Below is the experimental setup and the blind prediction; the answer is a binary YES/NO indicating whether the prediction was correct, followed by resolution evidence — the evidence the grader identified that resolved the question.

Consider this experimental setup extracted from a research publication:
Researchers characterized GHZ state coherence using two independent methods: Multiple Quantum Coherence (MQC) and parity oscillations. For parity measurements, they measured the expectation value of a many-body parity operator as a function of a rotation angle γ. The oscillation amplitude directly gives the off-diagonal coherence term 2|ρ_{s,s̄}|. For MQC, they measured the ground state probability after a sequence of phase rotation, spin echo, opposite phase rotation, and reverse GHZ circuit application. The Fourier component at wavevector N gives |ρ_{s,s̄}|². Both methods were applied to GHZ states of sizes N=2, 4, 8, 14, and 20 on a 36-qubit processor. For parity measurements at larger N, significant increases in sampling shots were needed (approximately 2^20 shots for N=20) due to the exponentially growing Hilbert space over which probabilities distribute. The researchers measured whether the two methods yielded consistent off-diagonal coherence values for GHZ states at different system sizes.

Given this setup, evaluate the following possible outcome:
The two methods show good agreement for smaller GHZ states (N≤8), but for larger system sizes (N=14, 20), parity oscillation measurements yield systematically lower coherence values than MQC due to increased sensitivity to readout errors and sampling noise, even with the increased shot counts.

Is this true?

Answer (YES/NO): NO